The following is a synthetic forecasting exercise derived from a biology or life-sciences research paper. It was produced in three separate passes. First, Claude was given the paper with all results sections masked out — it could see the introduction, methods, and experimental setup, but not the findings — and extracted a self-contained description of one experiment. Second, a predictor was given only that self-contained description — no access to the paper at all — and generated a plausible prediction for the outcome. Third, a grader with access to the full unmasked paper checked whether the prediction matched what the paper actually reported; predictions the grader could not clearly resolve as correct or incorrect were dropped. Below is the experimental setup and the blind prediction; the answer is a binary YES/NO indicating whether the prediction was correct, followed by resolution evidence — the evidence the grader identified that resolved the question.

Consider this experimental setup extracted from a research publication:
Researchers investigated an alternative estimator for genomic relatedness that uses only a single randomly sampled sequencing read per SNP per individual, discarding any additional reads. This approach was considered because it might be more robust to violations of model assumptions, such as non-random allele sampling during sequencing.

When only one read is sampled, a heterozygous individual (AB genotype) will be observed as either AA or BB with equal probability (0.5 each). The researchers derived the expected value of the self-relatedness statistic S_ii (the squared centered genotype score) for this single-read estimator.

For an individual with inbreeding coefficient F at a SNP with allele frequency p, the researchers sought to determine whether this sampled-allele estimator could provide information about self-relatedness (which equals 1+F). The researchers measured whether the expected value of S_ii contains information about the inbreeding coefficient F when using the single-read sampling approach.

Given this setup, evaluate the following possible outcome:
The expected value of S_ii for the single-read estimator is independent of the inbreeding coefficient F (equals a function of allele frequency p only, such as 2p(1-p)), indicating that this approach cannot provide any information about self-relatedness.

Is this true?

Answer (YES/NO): YES